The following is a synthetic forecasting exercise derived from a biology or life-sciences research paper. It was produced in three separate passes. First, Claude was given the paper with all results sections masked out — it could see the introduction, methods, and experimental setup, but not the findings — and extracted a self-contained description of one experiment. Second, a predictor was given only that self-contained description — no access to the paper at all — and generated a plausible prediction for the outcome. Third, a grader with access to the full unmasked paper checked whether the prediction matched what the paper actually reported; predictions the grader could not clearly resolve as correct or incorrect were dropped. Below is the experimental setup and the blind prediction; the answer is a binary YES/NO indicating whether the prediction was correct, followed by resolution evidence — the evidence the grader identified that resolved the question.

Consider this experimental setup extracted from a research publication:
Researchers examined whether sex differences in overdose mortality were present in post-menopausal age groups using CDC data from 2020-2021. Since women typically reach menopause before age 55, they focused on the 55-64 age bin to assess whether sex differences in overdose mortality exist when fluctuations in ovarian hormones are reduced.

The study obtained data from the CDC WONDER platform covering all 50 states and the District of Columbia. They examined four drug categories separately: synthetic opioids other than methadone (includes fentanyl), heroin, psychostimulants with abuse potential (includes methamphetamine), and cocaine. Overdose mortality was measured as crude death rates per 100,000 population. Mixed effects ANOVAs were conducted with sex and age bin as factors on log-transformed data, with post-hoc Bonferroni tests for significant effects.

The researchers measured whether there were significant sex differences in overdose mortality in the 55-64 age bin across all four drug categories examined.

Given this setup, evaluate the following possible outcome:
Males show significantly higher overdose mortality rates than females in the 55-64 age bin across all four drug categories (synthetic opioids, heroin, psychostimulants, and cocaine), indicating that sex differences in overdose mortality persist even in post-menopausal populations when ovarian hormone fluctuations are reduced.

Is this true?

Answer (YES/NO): YES